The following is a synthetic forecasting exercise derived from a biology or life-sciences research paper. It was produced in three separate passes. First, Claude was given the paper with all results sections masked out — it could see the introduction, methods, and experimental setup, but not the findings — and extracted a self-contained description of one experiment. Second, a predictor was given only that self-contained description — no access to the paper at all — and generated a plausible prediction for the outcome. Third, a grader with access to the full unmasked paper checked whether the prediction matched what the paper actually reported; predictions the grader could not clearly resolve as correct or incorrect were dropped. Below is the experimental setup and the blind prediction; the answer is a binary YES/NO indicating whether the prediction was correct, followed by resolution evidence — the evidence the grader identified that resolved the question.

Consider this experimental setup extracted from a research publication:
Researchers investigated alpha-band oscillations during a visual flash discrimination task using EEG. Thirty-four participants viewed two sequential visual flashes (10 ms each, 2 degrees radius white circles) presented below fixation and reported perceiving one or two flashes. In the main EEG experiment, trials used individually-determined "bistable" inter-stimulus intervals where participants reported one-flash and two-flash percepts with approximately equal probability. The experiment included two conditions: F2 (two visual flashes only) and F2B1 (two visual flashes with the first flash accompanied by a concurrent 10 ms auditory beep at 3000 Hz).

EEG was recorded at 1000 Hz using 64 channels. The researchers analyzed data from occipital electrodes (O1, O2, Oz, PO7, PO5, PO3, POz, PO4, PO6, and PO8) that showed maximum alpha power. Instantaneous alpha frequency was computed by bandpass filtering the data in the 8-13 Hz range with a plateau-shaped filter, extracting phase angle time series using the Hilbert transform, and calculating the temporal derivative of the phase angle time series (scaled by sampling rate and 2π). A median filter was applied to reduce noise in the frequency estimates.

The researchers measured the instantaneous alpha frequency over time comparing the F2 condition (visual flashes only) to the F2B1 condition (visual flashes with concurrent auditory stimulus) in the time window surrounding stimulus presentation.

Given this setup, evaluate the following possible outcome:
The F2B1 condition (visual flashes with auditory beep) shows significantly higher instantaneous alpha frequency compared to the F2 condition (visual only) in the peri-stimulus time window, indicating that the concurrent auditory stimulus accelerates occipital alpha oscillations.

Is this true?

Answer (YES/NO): NO